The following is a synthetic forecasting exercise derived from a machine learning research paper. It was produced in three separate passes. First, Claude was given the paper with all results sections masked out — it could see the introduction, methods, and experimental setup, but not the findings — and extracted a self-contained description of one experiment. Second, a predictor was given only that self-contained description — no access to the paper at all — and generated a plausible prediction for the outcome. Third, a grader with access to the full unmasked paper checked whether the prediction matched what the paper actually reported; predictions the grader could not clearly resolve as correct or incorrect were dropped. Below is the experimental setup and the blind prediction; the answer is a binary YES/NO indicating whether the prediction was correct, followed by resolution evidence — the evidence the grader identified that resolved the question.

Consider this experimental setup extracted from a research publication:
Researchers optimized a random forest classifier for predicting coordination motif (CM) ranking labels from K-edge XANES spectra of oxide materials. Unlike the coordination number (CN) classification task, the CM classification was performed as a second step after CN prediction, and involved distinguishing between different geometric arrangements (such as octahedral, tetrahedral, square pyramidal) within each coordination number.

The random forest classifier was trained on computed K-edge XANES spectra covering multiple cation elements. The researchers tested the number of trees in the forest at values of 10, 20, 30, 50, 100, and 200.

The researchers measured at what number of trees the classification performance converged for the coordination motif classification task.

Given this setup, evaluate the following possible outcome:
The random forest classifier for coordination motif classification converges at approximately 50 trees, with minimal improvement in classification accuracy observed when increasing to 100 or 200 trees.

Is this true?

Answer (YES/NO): YES